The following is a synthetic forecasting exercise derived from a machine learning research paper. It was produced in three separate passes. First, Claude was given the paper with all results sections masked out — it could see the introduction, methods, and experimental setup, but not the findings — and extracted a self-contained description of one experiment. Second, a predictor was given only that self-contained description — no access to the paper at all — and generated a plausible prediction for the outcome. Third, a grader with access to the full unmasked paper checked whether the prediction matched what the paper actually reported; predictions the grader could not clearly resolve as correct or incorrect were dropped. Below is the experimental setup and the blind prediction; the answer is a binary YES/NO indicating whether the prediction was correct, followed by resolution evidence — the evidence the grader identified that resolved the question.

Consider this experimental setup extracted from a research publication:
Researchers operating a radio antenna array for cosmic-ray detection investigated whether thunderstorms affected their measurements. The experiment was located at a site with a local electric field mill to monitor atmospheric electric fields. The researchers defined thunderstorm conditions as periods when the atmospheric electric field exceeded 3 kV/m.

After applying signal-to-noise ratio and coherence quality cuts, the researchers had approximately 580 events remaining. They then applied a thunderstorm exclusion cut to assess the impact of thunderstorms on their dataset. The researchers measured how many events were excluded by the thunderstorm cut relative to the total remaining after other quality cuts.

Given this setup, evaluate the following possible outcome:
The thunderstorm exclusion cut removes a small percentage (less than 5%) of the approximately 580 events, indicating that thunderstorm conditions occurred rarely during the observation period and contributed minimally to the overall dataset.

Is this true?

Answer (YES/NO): YES